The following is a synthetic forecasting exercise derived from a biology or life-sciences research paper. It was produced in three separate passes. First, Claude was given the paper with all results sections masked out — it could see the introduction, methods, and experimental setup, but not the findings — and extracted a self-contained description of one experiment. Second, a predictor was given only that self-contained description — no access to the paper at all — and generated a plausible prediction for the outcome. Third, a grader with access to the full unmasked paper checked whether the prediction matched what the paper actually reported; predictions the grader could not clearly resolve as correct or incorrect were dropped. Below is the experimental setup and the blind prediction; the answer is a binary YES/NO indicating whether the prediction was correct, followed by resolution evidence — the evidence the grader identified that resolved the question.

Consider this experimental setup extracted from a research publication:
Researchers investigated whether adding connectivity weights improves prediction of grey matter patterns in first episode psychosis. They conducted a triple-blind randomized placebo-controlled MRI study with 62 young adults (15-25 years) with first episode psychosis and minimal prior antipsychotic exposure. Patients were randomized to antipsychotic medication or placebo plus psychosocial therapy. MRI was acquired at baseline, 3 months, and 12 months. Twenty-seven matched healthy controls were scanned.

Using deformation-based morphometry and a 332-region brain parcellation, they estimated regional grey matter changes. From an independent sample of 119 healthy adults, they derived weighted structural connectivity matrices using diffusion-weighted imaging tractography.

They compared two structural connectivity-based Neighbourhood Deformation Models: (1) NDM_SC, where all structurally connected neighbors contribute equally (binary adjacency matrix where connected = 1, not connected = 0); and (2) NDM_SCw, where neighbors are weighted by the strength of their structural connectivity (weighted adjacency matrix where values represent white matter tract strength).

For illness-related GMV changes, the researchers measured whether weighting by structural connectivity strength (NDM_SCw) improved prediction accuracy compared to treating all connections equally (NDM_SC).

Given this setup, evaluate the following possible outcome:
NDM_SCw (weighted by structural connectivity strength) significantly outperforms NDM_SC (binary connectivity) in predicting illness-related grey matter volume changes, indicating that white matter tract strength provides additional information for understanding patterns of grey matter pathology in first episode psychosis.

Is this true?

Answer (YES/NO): YES